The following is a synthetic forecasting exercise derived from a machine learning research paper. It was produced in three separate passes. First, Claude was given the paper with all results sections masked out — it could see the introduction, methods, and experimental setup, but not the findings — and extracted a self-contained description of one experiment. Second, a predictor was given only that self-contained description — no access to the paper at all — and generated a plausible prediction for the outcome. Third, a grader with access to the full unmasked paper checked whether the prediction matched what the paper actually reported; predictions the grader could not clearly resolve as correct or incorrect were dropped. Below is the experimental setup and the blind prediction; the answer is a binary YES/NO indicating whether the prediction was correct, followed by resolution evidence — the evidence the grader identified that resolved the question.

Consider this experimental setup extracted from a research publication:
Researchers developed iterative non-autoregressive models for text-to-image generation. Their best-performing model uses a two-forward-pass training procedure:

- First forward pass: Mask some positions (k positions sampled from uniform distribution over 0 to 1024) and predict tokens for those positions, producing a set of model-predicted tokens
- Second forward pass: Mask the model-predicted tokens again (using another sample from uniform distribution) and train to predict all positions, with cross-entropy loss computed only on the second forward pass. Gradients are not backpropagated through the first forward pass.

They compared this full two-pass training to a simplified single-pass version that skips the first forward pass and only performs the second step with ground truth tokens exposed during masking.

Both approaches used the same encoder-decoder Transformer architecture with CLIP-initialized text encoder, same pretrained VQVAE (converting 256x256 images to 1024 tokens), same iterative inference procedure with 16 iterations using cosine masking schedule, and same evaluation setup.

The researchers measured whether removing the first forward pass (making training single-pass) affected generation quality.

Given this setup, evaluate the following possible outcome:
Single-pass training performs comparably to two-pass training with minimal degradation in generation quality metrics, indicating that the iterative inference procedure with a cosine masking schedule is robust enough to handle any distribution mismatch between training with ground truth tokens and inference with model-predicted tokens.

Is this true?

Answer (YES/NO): NO